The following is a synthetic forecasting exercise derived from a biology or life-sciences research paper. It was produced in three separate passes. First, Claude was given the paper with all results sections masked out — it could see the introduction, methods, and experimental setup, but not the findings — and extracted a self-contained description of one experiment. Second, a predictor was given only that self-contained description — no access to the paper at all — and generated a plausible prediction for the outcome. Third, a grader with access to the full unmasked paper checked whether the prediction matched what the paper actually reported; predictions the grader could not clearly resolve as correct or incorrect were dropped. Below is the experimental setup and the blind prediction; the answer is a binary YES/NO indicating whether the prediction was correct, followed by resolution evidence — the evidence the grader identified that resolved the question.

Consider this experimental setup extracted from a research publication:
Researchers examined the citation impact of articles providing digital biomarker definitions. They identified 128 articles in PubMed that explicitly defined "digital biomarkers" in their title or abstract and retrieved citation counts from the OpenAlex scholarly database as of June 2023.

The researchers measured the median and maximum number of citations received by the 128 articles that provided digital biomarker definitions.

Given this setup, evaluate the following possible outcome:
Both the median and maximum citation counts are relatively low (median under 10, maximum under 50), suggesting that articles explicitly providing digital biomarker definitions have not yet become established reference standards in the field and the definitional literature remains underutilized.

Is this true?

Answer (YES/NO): NO